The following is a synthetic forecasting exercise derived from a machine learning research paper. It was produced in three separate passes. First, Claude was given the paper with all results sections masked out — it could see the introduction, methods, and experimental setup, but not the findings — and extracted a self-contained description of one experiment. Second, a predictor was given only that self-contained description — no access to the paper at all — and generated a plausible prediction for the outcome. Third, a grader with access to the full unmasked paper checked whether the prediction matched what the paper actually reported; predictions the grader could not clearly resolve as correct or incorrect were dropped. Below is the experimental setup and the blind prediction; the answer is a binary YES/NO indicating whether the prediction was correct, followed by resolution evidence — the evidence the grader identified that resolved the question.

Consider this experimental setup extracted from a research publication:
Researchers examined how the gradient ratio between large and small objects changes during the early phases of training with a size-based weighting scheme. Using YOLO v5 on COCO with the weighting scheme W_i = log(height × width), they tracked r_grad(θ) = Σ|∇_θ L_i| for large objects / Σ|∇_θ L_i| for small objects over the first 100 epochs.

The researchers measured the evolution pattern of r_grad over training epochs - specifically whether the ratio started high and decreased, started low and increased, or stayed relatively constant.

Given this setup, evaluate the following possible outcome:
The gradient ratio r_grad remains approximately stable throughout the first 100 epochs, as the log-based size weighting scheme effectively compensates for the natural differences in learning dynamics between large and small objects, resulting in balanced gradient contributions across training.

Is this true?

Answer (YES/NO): NO